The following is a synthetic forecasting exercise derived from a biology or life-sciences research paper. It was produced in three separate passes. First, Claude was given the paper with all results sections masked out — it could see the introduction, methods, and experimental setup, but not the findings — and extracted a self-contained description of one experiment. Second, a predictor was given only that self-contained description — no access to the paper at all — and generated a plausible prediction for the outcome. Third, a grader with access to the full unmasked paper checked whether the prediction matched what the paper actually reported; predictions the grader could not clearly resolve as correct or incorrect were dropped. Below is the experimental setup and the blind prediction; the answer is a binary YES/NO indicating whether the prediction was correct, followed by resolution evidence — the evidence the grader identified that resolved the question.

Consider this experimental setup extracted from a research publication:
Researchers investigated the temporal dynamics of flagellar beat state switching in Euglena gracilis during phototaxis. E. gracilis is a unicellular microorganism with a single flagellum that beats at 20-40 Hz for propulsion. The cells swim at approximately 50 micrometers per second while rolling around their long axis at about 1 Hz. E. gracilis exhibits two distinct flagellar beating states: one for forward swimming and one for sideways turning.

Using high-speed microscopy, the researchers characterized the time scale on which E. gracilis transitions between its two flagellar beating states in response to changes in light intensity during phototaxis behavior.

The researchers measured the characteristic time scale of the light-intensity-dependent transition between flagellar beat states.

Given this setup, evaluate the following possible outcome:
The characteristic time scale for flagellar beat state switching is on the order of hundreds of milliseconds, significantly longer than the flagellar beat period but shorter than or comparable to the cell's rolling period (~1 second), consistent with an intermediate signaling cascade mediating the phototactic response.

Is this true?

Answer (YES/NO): YES